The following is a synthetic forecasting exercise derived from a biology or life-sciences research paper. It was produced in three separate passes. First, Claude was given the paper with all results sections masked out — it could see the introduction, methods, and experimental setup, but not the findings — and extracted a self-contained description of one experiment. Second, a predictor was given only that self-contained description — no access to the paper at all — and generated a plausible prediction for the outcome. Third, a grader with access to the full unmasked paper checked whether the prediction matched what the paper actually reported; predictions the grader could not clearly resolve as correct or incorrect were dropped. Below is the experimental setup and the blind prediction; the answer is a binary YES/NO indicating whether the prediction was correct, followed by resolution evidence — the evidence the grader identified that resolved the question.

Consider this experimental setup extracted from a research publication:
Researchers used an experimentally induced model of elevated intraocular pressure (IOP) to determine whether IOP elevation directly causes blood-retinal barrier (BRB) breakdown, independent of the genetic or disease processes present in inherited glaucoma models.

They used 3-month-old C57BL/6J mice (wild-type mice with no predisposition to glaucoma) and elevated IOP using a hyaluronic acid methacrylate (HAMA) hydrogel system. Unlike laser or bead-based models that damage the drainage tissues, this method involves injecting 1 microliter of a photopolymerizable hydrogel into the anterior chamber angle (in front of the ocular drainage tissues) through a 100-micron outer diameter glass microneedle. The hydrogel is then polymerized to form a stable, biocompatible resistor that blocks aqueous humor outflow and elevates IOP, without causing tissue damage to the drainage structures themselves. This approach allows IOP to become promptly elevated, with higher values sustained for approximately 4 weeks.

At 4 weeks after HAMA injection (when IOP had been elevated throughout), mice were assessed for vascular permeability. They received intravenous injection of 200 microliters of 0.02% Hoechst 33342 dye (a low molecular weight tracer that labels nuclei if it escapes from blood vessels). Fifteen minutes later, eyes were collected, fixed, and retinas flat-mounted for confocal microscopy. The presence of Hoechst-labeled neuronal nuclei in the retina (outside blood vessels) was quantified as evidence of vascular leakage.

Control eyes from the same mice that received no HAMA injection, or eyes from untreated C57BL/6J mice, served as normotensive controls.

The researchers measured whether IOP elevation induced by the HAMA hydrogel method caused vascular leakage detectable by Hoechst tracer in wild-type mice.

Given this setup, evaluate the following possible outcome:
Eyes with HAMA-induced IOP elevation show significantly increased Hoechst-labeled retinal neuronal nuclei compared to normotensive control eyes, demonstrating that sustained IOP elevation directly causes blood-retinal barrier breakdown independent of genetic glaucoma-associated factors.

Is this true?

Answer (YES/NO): YES